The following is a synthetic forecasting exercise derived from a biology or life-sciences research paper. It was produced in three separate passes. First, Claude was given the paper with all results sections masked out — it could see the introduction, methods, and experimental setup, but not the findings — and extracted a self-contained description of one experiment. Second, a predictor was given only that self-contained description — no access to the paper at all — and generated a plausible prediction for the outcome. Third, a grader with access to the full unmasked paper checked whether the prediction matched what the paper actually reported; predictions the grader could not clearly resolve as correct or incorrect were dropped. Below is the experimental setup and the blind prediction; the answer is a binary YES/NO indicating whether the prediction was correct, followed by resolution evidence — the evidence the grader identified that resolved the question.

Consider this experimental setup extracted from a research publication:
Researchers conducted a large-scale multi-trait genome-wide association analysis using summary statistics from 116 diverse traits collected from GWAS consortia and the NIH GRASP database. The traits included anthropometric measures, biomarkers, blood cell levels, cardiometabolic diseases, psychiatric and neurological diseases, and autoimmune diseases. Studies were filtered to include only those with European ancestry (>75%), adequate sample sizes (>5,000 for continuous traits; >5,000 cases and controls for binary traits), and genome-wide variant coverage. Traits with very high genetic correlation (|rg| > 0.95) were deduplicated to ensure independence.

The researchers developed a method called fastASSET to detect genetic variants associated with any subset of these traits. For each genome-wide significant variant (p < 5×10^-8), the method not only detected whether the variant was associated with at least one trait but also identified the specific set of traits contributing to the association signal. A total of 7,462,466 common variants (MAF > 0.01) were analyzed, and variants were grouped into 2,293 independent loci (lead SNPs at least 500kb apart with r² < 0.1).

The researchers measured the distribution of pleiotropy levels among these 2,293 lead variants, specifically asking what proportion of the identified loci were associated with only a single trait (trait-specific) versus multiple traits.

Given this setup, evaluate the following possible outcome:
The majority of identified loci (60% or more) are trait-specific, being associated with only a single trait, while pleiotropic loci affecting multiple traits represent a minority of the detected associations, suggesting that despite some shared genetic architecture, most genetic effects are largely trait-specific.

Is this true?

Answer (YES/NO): NO